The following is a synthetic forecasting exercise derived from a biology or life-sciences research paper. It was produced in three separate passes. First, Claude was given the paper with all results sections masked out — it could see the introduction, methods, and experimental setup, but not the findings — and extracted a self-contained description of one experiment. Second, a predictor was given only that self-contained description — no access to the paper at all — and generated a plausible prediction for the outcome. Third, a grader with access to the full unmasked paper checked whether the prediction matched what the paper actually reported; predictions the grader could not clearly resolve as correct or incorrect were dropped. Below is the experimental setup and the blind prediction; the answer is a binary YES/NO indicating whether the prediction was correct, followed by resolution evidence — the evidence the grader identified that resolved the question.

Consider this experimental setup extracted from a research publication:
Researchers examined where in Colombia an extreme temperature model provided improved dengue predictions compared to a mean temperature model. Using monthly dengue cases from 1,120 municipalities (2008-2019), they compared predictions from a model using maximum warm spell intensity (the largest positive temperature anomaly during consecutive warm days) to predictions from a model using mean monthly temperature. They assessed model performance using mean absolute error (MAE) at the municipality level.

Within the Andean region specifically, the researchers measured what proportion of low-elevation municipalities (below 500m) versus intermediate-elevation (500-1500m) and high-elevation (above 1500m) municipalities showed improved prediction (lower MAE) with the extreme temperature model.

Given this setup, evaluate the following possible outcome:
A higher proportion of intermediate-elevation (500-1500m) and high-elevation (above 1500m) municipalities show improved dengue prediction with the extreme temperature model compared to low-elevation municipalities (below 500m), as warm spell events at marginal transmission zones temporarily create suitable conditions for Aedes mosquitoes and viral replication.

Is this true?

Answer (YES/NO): YES